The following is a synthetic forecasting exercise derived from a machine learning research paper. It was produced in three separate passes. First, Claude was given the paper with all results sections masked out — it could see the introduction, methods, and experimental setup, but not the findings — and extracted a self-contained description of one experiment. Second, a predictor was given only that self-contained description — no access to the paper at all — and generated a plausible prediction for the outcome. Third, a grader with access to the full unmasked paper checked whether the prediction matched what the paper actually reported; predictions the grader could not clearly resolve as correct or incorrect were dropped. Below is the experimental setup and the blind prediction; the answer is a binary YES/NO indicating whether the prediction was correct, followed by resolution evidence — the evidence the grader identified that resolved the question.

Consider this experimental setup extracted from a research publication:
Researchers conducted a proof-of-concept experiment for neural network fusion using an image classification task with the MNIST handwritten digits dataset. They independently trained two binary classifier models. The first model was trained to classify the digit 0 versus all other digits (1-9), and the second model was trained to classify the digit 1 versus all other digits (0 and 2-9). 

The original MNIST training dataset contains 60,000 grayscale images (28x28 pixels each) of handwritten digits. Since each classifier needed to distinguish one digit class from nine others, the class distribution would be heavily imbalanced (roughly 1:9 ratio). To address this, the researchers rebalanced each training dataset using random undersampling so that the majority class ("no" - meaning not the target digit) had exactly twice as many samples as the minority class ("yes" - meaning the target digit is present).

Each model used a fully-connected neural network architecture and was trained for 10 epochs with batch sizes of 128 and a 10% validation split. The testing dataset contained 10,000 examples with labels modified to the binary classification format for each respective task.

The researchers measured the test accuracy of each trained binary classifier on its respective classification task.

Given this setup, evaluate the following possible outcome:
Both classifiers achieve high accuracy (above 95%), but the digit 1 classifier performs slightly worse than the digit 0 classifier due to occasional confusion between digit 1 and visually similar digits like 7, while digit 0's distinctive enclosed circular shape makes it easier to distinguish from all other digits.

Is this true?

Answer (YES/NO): NO